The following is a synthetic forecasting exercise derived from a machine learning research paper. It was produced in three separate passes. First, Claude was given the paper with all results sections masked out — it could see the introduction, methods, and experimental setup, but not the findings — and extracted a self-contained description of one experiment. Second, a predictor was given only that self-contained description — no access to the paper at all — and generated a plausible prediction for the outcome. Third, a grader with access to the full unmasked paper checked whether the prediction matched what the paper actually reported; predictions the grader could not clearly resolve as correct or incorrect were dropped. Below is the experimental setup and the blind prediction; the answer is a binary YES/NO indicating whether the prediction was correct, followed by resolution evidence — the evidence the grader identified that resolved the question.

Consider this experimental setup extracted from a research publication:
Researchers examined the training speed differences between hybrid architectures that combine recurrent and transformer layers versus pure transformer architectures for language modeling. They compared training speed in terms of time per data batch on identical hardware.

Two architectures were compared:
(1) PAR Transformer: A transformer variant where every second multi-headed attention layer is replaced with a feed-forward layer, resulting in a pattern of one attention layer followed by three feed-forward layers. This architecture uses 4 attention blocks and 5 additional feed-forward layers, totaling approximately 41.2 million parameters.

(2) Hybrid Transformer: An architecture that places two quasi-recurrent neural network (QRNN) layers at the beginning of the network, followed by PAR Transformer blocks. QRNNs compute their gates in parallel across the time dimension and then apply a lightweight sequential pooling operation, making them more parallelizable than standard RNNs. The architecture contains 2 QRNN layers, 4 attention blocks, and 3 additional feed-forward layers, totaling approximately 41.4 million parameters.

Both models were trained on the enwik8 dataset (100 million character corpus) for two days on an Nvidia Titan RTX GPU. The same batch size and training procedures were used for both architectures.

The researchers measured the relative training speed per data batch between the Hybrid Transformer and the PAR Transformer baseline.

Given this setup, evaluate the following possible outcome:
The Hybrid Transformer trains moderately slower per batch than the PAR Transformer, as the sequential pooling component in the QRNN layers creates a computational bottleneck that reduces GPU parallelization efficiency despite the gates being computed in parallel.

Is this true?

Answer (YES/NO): NO